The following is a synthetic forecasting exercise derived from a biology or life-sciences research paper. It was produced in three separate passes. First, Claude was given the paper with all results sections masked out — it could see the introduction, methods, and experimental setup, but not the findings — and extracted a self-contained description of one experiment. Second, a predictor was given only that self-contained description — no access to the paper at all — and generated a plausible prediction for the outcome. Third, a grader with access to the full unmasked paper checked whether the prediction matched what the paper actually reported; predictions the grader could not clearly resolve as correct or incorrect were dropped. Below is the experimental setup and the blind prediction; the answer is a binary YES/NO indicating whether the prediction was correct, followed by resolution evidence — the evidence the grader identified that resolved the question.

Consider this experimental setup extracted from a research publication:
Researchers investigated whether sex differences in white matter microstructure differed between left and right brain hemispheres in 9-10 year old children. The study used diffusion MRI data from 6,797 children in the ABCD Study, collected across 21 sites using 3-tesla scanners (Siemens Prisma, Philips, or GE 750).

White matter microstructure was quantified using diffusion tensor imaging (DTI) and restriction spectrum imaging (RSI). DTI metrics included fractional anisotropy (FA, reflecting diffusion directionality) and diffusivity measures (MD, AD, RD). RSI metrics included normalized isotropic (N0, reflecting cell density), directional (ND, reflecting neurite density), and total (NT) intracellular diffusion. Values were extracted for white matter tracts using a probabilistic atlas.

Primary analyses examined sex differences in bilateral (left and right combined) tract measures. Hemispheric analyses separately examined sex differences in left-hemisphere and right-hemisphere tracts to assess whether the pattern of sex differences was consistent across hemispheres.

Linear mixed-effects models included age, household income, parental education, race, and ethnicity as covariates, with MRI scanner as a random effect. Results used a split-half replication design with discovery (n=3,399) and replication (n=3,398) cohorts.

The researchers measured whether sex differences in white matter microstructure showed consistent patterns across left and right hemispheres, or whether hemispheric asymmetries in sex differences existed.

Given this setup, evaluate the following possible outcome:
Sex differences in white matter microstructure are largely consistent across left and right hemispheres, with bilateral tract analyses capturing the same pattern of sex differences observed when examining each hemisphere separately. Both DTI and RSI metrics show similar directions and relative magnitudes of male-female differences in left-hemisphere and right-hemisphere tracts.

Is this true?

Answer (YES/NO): YES